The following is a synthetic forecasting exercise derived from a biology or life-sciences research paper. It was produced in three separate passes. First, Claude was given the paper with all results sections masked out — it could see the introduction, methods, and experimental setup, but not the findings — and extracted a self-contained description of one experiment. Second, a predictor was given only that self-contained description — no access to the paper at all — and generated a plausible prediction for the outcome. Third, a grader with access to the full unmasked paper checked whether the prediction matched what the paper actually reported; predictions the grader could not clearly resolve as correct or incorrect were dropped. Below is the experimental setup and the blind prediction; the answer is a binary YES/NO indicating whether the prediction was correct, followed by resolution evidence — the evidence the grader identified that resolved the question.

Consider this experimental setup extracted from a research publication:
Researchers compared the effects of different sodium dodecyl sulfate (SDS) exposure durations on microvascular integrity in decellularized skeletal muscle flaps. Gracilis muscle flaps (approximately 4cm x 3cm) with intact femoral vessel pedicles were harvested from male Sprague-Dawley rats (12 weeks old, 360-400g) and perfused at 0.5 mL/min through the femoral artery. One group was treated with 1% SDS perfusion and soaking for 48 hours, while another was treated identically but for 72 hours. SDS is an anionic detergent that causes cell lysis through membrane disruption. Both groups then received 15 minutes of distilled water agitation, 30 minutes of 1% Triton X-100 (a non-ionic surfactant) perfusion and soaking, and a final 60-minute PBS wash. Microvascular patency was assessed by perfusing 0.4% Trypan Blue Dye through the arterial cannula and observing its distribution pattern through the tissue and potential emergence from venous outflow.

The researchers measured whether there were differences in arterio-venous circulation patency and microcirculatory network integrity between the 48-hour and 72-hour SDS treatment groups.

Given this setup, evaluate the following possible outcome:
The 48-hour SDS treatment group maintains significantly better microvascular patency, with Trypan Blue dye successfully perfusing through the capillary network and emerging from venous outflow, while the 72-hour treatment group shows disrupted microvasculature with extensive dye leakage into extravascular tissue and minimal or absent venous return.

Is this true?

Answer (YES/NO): NO